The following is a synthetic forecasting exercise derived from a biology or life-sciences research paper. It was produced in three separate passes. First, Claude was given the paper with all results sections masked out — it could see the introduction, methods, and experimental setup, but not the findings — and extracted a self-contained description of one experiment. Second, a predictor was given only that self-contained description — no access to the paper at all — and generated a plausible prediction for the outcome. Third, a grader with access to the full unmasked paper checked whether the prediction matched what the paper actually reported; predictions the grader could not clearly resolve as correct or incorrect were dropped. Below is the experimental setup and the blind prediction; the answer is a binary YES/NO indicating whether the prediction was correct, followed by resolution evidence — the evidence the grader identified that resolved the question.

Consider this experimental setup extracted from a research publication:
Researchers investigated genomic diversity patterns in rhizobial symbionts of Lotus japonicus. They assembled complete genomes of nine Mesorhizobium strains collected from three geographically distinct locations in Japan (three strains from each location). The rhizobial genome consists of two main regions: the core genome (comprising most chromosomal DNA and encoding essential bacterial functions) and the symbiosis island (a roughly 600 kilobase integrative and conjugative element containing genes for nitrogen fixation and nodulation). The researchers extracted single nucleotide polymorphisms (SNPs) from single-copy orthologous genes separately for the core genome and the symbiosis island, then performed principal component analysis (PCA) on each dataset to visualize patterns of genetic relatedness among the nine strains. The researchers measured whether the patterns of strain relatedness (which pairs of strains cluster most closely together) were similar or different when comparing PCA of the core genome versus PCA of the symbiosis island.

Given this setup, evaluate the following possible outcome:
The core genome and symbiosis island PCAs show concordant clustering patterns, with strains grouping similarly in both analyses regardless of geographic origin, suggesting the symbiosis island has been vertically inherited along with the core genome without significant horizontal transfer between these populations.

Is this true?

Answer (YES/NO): NO